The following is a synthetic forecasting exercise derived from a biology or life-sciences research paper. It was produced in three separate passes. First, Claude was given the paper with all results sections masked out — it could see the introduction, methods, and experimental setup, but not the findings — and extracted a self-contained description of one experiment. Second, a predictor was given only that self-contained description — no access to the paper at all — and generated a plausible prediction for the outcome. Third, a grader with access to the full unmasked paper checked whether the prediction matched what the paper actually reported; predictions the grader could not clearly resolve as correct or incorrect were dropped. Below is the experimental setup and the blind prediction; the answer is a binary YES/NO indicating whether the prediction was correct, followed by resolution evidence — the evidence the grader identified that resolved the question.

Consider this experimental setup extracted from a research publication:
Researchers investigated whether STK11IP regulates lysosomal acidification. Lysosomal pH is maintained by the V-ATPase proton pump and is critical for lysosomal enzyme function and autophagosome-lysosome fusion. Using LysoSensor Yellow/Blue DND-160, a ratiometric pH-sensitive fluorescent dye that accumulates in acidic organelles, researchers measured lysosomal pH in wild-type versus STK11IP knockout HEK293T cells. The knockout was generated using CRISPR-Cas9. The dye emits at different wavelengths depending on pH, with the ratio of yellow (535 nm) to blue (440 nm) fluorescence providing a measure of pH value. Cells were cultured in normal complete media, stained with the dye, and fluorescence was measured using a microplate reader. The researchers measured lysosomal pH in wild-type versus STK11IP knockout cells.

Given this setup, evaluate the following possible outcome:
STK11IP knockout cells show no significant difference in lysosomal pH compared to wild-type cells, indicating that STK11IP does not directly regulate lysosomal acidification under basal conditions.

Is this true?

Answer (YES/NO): NO